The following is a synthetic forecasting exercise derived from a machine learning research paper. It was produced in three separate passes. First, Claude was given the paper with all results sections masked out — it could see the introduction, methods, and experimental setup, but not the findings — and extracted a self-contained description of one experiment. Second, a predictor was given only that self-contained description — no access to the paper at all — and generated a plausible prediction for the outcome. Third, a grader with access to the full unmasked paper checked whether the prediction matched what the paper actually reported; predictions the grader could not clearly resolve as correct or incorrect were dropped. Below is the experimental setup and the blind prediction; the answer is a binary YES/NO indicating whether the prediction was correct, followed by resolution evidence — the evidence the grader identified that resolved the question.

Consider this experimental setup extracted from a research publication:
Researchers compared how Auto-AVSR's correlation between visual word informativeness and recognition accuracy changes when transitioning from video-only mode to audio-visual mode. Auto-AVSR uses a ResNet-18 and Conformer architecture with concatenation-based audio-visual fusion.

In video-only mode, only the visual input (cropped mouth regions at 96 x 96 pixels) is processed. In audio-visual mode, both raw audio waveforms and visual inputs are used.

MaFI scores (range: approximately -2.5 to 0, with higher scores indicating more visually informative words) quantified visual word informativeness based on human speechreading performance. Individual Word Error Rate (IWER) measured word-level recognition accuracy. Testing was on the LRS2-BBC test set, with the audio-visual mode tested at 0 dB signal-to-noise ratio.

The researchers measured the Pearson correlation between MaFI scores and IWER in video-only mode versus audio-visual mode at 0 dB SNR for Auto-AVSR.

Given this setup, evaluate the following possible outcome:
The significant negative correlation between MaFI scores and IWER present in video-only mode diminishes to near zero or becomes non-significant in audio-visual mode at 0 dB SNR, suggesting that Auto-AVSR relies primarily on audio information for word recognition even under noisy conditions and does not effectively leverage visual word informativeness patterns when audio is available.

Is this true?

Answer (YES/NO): YES